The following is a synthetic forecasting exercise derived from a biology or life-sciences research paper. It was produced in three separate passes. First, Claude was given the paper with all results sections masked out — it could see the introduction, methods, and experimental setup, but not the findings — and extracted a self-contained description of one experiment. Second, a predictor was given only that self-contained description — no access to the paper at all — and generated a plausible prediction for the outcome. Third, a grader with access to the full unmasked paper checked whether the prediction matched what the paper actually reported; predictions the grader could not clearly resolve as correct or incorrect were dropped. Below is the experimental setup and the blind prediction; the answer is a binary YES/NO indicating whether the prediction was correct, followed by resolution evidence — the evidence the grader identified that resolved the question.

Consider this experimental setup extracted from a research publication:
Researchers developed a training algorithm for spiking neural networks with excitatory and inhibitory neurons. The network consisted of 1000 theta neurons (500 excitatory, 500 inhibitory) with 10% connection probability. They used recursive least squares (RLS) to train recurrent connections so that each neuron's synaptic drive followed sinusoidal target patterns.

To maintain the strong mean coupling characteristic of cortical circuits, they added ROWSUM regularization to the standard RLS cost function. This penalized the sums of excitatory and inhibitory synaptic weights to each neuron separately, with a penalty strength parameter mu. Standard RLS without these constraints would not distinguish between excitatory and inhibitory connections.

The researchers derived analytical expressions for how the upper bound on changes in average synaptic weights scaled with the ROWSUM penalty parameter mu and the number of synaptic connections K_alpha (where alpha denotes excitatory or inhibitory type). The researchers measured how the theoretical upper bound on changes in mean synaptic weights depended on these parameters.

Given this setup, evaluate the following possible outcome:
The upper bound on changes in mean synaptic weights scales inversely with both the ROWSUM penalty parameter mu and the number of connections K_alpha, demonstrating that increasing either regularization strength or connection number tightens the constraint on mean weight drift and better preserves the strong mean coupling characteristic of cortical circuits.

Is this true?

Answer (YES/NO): YES